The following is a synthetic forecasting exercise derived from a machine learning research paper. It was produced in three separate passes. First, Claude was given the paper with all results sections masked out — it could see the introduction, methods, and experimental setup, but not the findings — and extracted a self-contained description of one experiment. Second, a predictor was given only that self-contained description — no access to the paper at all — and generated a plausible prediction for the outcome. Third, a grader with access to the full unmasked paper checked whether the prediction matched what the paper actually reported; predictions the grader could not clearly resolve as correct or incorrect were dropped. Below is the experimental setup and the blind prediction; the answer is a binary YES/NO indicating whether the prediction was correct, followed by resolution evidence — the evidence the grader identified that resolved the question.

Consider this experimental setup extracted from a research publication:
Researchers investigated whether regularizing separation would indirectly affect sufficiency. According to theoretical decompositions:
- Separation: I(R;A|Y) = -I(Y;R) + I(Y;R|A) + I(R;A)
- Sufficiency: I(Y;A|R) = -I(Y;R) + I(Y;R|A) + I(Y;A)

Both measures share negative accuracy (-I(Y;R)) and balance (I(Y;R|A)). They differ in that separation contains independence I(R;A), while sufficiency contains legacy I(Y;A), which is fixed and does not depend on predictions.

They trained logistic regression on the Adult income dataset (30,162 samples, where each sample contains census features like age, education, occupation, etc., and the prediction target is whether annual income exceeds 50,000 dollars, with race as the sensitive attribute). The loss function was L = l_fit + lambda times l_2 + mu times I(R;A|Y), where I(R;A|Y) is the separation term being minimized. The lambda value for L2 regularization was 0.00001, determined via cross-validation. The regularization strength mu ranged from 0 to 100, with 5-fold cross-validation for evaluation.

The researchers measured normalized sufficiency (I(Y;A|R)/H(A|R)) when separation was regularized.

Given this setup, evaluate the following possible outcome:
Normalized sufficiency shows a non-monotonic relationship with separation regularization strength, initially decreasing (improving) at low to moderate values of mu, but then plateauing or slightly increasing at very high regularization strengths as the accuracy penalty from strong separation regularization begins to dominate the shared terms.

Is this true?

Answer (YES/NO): NO